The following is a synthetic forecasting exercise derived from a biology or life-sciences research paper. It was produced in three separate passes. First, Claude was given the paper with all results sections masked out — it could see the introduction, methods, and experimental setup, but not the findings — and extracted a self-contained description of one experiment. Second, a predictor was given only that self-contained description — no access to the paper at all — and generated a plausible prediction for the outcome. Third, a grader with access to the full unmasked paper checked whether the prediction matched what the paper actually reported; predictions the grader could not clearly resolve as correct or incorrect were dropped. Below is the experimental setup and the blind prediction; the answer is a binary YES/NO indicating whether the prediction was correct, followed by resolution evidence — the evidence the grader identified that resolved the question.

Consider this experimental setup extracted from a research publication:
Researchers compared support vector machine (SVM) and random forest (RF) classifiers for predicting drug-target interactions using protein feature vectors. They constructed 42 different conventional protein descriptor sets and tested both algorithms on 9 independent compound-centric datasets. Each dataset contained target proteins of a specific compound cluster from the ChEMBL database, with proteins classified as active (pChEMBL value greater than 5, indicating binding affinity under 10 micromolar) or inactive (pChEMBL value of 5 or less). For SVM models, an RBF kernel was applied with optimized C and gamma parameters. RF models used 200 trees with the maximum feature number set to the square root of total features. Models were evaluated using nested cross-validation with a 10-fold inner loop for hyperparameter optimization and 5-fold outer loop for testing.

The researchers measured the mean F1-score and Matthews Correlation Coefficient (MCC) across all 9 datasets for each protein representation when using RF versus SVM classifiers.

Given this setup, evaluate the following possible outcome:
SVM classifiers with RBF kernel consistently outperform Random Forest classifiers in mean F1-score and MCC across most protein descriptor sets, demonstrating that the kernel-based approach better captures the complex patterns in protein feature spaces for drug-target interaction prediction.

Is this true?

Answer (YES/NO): NO